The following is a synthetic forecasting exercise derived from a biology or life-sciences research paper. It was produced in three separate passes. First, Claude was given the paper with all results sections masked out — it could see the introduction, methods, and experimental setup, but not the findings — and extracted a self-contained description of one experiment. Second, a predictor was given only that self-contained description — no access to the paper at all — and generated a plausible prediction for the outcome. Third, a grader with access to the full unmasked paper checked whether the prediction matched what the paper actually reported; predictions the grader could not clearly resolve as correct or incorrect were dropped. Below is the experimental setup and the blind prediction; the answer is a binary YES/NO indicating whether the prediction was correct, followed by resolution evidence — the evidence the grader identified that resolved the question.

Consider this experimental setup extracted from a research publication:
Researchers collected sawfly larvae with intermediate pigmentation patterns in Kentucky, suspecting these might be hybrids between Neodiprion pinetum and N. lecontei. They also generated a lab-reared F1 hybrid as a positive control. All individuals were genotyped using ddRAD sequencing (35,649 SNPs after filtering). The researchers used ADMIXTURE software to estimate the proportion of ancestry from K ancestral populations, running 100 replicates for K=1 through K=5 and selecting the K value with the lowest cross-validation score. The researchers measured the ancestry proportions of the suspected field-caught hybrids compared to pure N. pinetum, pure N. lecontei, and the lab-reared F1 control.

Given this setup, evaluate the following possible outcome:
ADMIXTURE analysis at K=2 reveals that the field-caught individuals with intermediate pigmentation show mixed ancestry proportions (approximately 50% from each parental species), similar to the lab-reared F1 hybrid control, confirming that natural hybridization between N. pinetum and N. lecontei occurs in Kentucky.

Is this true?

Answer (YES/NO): YES